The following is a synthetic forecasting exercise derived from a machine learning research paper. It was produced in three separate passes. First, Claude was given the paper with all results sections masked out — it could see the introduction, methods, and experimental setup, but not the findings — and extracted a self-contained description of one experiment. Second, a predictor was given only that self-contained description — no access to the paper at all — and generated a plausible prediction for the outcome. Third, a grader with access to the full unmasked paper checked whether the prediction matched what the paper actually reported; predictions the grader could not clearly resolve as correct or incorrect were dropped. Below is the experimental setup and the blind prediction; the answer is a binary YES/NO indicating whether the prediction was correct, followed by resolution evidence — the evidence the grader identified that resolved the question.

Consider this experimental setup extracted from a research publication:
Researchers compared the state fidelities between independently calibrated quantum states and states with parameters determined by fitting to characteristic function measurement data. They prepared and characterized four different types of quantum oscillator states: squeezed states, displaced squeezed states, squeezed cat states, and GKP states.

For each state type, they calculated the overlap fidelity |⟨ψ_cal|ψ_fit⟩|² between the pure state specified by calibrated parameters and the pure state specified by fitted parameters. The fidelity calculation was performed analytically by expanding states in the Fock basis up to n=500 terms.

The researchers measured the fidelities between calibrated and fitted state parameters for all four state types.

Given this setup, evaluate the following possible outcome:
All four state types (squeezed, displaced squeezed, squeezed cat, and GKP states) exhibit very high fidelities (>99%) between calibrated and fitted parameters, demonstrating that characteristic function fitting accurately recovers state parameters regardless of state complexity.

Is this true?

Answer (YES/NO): NO